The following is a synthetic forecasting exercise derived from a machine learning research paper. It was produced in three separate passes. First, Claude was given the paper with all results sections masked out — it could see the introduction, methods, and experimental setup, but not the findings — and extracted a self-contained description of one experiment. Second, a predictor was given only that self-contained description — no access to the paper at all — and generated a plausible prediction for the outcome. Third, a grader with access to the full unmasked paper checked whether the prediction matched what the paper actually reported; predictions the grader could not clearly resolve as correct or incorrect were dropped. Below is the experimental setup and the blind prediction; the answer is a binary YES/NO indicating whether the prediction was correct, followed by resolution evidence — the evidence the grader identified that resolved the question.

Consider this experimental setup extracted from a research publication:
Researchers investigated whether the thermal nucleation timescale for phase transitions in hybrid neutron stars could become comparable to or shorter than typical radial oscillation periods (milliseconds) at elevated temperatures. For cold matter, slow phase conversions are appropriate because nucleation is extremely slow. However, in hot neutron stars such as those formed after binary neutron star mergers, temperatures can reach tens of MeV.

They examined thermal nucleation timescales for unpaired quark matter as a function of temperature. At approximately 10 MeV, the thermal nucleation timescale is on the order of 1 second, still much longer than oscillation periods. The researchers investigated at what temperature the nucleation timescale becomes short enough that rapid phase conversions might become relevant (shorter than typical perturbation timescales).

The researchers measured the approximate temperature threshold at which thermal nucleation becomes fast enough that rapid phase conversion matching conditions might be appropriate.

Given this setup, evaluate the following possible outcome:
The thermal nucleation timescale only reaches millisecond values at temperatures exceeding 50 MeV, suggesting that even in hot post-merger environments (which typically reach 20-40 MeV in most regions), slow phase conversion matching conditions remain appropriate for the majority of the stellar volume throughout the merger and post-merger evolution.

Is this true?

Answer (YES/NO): NO